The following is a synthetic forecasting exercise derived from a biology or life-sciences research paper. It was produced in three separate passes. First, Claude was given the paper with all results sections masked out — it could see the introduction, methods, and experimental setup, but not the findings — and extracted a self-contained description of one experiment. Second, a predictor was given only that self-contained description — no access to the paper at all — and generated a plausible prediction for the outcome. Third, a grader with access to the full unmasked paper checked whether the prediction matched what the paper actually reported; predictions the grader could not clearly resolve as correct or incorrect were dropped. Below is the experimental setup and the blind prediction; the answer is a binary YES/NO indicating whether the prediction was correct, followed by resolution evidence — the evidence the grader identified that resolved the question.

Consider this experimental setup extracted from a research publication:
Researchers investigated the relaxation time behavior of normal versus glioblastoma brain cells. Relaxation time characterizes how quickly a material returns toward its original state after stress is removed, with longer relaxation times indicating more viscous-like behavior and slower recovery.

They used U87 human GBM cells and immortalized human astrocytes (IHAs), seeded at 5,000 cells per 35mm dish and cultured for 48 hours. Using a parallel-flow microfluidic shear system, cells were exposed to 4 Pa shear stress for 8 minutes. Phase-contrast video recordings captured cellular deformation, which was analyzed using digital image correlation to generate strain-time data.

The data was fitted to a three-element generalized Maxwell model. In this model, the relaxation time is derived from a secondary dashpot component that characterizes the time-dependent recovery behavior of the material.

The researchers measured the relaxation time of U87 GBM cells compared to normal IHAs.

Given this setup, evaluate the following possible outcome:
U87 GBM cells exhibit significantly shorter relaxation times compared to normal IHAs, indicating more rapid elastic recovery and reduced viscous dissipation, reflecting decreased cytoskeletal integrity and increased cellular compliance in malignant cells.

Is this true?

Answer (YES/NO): NO